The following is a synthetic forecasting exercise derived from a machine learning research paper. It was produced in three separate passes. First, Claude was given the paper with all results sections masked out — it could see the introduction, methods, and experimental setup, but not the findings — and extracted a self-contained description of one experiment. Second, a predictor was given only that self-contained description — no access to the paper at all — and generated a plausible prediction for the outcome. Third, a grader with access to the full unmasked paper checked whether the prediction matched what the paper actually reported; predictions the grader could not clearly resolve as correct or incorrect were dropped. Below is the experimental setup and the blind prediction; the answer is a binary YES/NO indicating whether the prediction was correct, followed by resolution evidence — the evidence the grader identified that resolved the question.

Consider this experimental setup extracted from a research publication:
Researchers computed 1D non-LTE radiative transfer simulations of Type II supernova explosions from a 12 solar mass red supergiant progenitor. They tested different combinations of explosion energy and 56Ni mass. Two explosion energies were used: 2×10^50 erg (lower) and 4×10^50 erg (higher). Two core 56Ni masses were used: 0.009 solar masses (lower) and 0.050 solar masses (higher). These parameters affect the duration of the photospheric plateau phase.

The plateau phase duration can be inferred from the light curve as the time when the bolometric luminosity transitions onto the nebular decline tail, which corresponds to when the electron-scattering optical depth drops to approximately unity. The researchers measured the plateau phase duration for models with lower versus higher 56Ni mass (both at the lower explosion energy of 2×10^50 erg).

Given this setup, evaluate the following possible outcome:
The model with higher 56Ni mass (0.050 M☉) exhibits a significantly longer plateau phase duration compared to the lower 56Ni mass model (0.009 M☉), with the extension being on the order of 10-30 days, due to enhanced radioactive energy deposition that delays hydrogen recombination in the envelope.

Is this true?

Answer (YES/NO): NO